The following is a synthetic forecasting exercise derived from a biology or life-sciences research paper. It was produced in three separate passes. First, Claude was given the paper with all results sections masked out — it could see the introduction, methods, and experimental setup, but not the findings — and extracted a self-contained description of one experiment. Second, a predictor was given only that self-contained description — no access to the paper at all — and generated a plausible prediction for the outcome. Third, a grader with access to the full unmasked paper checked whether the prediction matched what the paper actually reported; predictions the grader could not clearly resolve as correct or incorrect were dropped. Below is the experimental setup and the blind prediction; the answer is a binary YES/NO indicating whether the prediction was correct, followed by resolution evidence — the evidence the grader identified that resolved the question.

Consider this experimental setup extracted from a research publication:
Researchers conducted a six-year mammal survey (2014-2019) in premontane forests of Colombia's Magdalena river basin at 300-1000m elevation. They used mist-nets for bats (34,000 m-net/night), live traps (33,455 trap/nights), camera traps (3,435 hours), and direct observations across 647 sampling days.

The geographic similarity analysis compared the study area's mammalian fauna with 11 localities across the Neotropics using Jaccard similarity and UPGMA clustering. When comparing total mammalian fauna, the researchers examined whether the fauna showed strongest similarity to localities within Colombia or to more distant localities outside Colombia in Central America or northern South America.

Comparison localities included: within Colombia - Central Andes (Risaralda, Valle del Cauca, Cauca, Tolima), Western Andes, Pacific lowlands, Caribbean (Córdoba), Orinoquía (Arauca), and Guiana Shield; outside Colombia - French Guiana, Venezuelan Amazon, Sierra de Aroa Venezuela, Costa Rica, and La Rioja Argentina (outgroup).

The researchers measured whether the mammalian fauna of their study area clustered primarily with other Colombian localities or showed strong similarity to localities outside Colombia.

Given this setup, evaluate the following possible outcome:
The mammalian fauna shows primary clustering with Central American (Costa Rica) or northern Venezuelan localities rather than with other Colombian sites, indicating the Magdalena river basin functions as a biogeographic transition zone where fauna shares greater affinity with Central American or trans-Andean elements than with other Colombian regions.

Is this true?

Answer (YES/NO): NO